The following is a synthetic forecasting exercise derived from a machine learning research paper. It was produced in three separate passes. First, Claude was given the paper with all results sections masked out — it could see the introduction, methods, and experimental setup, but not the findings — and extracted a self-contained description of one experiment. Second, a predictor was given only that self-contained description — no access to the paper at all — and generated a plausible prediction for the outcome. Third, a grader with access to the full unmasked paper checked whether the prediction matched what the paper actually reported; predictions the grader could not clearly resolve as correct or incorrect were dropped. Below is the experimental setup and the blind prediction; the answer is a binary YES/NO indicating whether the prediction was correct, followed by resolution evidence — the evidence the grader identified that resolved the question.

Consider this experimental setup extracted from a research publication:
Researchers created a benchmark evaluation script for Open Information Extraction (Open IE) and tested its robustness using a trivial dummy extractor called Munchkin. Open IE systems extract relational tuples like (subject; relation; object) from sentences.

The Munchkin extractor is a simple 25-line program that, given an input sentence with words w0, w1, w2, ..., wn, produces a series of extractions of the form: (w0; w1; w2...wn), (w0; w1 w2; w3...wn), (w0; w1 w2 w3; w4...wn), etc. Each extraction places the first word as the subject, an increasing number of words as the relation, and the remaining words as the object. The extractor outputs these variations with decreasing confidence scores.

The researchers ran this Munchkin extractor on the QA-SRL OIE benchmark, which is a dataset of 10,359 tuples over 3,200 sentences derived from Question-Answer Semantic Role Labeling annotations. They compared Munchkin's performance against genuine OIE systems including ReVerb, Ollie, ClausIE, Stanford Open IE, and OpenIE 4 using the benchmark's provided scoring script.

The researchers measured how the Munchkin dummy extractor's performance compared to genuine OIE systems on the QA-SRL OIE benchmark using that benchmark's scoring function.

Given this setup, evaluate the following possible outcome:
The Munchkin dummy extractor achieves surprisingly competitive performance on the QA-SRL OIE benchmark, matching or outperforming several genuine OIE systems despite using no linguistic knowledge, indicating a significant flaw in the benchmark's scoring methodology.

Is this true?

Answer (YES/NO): YES